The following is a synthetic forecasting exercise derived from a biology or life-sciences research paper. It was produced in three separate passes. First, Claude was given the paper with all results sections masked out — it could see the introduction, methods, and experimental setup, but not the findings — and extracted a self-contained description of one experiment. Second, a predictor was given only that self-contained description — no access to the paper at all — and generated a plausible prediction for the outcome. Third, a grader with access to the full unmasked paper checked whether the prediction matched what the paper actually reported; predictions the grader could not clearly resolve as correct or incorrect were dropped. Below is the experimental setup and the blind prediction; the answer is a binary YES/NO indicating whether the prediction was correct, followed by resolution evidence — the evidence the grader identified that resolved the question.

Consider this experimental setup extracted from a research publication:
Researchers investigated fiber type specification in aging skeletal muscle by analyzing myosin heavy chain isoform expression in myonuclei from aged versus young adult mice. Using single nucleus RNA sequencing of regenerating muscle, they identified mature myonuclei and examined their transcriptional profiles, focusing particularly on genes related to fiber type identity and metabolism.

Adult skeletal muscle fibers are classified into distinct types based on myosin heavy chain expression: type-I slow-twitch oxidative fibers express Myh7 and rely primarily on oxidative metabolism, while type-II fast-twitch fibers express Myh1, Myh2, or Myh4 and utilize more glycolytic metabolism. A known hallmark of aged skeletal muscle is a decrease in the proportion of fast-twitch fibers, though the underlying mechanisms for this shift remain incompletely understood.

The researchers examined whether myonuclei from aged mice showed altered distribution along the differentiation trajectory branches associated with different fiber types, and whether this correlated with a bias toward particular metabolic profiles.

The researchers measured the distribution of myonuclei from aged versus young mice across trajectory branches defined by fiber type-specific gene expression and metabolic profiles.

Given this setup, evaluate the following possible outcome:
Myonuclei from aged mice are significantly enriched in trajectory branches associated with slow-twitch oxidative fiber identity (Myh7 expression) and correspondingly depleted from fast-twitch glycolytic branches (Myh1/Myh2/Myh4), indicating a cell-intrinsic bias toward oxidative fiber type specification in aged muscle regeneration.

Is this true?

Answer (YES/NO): NO